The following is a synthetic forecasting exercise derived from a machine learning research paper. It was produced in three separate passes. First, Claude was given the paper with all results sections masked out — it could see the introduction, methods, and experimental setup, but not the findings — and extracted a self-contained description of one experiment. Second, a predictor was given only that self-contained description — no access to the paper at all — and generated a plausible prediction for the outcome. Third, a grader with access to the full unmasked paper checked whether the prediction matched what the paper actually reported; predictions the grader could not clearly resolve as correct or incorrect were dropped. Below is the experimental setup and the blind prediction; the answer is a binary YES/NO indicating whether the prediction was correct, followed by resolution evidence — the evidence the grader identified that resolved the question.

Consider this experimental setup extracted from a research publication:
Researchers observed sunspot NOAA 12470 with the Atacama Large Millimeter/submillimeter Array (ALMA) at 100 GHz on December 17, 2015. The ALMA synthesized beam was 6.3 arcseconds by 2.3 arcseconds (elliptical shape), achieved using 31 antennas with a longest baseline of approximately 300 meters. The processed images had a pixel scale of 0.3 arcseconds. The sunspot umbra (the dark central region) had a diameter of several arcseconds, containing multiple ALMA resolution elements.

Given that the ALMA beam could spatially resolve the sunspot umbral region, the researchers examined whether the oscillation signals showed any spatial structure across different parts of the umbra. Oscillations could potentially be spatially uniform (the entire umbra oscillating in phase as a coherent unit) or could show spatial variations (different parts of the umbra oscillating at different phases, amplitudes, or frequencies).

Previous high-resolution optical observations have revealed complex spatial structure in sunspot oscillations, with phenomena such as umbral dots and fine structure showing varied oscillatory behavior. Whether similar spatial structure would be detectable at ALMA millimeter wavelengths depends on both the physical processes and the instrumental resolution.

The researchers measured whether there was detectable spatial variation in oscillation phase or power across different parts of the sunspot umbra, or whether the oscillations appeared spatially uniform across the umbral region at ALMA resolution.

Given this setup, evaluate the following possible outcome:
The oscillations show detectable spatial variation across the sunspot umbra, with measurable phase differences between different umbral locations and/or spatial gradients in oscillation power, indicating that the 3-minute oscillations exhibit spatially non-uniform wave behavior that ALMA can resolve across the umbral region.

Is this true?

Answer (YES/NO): YES